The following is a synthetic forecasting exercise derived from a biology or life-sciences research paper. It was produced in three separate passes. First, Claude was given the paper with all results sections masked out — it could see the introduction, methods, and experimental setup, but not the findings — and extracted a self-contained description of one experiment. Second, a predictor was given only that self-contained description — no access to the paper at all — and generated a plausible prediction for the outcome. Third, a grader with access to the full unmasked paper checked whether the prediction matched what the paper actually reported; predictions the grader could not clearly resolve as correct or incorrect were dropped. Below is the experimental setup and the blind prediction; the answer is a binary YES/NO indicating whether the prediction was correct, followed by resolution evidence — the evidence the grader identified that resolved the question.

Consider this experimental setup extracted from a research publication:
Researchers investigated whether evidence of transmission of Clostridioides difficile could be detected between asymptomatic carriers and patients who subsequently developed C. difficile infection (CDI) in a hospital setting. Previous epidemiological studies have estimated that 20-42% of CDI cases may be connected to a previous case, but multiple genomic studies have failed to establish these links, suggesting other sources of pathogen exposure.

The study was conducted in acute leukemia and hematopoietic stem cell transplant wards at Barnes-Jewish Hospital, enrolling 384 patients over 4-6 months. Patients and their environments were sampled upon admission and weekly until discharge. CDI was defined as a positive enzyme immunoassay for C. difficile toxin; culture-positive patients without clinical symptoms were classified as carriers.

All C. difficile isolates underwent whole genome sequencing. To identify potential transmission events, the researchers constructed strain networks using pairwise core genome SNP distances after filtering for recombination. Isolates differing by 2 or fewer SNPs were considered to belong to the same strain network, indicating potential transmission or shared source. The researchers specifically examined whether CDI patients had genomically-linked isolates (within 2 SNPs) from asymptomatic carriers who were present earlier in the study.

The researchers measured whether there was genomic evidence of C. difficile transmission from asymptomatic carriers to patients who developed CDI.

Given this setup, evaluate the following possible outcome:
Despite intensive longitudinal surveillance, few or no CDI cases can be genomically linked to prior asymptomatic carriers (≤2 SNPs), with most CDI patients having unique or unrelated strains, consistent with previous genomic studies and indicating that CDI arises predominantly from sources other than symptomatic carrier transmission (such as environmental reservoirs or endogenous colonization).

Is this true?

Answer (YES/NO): YES